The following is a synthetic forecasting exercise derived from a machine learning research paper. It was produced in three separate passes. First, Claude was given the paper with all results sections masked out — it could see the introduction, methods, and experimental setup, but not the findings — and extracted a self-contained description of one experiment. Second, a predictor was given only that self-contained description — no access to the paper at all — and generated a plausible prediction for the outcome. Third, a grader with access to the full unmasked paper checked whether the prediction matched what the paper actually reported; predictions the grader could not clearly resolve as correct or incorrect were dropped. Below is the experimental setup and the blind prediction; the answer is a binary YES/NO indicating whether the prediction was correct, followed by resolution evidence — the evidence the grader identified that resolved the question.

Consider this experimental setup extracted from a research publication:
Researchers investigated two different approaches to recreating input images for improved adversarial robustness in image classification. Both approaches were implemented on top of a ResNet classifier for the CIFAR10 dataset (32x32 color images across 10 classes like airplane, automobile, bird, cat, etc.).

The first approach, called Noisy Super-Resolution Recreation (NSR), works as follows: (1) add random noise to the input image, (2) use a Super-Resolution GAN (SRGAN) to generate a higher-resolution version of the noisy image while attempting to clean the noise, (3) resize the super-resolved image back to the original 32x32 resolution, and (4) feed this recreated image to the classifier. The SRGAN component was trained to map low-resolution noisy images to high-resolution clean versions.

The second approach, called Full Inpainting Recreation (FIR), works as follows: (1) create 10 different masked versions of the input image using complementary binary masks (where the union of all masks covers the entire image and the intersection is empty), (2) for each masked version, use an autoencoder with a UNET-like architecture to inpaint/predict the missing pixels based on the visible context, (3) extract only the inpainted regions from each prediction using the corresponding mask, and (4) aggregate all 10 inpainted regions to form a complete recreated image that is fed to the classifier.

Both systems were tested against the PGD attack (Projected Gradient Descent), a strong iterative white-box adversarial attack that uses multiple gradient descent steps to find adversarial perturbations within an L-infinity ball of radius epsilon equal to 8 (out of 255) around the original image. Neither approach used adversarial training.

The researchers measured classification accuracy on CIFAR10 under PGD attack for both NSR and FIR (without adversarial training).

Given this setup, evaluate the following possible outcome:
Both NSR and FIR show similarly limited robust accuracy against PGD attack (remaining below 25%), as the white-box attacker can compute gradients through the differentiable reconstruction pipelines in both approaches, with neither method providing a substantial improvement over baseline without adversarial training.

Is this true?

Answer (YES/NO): NO